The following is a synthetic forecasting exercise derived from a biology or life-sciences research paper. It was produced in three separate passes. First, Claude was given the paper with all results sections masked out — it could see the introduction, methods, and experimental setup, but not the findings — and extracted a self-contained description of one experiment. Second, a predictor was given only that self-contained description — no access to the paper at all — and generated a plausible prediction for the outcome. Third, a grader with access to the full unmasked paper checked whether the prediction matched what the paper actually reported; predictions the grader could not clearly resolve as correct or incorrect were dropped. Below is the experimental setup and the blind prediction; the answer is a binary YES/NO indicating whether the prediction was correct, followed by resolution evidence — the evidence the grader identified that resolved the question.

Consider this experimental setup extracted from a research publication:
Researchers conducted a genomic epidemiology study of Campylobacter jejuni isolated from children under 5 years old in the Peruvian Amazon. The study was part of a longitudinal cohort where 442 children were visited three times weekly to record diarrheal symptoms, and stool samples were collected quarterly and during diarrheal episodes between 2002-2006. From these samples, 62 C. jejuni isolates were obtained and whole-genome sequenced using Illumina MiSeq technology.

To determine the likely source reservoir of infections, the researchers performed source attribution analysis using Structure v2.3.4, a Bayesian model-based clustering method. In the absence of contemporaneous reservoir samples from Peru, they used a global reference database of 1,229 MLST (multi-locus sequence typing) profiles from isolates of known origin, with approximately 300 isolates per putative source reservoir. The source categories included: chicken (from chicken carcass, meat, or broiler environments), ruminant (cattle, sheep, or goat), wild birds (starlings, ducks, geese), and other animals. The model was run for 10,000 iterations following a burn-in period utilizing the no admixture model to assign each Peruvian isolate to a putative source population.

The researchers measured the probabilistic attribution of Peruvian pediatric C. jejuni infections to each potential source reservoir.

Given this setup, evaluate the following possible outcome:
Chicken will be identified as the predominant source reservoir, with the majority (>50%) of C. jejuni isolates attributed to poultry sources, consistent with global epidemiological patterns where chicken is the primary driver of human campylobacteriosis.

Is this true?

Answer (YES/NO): YES